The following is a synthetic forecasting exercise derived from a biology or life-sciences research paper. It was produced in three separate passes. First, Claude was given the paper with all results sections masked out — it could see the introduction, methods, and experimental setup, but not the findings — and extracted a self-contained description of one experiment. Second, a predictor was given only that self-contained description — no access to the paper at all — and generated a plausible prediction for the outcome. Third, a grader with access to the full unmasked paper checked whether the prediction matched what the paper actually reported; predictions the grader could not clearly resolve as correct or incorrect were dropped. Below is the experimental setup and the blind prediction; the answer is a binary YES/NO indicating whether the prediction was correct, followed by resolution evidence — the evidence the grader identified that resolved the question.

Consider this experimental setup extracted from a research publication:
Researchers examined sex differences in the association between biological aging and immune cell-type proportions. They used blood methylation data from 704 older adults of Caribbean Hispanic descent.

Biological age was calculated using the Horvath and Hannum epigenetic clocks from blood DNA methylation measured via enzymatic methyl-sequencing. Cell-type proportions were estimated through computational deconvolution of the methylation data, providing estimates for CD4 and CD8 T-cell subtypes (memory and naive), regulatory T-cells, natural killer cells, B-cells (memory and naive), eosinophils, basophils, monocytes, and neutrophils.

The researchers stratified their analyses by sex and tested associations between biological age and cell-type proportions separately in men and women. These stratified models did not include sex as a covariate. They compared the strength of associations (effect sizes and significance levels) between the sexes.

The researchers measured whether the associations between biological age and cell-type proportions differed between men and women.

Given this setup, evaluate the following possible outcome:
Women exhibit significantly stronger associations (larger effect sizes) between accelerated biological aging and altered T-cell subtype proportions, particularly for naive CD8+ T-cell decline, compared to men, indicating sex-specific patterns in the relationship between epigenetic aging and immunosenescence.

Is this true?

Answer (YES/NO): NO